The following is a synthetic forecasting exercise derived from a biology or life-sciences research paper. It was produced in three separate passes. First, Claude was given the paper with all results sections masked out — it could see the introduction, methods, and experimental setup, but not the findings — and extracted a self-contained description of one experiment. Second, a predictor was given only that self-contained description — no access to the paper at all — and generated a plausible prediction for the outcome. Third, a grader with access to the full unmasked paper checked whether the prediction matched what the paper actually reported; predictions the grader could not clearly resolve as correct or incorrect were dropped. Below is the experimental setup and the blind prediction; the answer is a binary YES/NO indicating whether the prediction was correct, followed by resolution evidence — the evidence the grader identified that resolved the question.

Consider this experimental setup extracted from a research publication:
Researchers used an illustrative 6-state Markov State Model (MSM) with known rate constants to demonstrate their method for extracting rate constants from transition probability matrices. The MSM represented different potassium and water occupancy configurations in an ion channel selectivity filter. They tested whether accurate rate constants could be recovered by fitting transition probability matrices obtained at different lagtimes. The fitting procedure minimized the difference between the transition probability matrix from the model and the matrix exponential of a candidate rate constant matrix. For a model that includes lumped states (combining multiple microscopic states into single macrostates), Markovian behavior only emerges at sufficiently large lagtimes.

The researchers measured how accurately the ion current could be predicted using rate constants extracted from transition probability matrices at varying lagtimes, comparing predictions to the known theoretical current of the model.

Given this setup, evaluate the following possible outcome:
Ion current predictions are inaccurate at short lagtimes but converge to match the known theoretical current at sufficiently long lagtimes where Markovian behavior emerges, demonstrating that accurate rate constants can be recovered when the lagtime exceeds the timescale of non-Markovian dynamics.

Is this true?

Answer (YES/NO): YES